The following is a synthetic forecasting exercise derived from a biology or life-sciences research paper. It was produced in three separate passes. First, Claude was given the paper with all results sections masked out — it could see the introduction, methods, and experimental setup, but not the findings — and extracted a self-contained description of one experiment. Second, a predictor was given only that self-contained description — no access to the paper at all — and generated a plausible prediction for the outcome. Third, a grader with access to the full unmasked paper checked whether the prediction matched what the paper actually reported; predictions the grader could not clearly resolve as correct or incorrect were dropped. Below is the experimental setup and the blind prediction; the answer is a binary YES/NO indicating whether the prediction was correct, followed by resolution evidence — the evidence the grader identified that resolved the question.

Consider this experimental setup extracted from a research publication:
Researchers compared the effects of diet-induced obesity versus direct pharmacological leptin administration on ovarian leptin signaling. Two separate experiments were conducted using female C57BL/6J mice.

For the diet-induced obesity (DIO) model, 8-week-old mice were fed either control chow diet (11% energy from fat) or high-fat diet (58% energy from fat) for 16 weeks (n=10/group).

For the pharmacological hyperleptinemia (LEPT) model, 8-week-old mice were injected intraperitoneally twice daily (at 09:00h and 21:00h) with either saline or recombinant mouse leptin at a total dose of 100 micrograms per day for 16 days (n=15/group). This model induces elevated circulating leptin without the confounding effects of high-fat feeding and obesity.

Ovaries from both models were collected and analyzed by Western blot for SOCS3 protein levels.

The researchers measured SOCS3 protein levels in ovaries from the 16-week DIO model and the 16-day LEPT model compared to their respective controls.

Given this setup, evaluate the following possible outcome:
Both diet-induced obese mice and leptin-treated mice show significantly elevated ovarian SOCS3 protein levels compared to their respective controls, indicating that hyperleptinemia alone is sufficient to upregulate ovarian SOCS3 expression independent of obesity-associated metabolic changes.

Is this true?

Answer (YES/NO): YES